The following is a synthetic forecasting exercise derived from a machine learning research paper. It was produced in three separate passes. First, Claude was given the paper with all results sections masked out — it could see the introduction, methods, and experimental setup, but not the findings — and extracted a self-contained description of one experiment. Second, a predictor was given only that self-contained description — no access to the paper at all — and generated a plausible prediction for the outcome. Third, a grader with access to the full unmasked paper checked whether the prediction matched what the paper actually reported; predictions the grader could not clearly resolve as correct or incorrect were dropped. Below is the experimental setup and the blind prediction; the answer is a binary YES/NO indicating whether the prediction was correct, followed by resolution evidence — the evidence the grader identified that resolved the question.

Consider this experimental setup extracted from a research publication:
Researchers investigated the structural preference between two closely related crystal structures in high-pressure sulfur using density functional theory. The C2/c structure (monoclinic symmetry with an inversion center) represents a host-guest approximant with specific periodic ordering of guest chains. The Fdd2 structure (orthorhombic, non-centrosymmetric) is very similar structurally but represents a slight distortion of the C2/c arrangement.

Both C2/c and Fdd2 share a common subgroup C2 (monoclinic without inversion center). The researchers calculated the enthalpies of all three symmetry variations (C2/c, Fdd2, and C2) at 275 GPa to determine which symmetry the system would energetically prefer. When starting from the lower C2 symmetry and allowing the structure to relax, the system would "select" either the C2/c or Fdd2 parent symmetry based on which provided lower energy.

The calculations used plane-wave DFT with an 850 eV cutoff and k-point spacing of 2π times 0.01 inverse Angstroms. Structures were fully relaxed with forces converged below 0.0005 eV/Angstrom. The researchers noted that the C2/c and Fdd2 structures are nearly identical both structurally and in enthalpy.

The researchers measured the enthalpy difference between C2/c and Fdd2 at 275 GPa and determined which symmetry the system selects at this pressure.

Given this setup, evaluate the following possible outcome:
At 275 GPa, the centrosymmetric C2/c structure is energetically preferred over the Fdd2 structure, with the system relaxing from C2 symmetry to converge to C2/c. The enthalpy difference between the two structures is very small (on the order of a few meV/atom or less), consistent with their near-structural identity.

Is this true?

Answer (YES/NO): NO